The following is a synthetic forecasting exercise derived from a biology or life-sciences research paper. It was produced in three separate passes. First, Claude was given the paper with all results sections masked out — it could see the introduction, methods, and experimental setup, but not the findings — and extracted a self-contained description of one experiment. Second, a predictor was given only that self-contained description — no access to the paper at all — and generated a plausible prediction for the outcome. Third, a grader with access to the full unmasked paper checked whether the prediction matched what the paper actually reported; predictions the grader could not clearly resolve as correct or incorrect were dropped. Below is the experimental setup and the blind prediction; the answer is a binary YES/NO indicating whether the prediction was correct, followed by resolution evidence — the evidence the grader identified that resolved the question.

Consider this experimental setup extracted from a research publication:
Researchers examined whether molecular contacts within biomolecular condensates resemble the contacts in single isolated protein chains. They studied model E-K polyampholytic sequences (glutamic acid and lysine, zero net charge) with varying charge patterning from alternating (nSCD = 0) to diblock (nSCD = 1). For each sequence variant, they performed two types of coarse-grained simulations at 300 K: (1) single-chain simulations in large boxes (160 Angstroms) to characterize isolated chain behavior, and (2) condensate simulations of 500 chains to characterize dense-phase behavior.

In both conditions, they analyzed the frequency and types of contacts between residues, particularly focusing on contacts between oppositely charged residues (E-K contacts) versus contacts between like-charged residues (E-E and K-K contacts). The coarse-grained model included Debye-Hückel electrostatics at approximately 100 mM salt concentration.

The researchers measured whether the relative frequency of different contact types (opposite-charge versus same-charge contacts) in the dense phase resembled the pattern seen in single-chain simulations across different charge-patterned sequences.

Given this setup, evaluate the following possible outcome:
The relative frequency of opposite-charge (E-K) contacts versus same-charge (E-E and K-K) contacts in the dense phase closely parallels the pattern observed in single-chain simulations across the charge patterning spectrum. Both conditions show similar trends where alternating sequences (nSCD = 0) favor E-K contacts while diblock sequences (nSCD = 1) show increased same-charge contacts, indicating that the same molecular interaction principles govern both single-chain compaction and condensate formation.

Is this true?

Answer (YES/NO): YES